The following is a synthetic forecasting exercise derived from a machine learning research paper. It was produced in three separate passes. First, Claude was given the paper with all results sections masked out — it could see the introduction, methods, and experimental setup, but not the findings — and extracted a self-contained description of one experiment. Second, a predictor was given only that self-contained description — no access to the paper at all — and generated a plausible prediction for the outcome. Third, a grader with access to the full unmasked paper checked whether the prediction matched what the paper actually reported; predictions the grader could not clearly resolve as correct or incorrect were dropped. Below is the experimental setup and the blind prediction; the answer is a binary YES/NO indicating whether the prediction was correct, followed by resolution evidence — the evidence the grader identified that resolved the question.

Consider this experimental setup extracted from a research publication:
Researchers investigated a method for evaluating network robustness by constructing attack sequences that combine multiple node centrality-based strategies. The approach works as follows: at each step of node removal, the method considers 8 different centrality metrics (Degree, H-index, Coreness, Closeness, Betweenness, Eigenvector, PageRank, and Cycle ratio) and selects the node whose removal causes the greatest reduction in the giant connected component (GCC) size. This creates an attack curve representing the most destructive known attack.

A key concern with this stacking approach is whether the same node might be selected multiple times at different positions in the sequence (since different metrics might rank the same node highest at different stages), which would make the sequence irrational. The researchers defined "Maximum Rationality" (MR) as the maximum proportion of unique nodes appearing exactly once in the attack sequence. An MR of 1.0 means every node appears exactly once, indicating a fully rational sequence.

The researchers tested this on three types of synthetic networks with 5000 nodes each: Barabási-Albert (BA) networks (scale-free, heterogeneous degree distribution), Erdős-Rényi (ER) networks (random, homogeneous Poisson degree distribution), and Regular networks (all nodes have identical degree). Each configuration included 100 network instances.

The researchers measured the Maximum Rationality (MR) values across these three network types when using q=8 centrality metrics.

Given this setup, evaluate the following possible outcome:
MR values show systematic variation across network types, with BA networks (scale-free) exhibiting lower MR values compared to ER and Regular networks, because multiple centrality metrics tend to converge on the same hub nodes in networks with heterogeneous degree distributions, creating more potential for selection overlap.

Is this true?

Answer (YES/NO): NO